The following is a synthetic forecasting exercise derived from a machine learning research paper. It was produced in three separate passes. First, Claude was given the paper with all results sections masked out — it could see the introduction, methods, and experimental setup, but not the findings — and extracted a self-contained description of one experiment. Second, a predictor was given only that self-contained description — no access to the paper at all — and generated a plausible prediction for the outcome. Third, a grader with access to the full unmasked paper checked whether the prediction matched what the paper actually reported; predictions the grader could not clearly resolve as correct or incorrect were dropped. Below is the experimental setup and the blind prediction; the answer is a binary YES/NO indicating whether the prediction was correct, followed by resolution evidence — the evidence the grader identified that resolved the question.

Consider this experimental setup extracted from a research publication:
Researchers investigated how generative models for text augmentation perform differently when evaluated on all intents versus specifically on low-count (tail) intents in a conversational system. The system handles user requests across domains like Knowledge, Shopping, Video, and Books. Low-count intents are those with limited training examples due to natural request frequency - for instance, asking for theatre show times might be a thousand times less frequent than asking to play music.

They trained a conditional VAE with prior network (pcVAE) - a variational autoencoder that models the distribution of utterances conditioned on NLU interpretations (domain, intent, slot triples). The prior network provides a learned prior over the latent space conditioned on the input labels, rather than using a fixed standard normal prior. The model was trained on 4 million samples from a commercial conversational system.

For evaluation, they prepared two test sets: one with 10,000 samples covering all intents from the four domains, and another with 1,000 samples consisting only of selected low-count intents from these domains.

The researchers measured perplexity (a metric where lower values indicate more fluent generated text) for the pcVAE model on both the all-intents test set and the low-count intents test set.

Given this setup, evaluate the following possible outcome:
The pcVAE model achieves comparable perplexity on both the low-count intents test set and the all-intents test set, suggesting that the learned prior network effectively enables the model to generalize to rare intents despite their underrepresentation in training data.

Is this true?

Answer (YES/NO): NO